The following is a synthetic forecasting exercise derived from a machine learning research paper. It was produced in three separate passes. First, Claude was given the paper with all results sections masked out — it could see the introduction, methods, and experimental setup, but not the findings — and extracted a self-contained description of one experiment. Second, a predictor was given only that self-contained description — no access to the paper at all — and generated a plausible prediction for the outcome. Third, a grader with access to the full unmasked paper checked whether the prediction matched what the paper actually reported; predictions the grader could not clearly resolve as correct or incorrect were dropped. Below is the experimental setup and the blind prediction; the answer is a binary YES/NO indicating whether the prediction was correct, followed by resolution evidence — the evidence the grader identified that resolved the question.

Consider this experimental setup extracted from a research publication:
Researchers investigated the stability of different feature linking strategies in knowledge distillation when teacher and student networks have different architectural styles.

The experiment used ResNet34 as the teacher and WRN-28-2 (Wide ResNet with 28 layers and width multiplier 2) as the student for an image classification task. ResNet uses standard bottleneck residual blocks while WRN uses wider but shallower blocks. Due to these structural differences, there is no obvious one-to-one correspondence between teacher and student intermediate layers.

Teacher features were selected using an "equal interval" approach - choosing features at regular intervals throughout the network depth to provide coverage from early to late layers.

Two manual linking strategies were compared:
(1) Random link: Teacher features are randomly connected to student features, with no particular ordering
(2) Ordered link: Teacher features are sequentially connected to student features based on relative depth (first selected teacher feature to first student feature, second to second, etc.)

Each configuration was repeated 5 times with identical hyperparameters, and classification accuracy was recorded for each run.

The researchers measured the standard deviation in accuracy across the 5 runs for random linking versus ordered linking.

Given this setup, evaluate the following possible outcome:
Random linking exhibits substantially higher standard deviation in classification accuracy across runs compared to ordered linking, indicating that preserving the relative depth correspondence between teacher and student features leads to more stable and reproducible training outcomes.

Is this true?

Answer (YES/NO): YES